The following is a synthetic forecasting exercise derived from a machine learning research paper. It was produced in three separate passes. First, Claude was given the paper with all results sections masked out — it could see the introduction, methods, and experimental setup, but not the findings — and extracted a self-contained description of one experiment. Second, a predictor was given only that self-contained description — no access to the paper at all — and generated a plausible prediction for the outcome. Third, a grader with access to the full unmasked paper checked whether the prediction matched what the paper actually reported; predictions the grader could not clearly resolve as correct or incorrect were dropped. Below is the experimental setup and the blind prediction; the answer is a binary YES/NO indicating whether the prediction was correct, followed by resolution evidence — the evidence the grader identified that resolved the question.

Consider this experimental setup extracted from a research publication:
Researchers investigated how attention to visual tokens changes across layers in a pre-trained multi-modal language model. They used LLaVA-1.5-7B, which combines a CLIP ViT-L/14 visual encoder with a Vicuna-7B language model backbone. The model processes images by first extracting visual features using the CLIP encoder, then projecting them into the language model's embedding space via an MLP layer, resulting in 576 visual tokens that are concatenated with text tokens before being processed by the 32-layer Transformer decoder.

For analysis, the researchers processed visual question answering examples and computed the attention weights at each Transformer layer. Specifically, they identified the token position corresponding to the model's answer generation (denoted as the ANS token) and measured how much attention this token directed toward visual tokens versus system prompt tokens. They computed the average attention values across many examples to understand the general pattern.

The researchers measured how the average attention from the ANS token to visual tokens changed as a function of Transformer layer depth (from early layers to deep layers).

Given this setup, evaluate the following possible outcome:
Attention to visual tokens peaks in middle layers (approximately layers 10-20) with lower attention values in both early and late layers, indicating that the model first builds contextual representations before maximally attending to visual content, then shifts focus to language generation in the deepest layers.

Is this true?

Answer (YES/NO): NO